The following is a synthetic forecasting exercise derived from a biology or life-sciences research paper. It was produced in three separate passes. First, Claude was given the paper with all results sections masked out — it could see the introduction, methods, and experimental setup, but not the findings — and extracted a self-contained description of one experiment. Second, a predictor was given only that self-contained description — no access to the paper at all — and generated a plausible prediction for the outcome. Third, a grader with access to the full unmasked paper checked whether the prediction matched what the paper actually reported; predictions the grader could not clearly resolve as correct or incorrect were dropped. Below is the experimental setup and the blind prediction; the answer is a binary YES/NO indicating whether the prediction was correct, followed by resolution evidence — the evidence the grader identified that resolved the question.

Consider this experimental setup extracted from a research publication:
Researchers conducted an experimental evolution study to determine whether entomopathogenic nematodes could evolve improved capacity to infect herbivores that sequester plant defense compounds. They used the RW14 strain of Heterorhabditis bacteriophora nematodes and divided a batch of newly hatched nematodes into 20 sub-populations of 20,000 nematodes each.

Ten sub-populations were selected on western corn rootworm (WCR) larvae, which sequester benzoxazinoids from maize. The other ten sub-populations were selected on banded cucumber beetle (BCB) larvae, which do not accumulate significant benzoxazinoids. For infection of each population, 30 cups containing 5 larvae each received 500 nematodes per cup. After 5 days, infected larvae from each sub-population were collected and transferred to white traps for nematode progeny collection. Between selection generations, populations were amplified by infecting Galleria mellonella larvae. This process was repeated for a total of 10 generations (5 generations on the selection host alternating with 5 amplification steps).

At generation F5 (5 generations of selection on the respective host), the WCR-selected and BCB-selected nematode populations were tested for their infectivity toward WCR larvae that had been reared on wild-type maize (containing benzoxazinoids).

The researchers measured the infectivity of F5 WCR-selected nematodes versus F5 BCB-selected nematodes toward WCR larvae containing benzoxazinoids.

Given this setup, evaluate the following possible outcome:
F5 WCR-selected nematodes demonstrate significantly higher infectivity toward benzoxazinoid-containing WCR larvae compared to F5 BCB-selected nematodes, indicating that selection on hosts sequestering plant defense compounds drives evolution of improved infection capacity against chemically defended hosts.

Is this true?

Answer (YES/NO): YES